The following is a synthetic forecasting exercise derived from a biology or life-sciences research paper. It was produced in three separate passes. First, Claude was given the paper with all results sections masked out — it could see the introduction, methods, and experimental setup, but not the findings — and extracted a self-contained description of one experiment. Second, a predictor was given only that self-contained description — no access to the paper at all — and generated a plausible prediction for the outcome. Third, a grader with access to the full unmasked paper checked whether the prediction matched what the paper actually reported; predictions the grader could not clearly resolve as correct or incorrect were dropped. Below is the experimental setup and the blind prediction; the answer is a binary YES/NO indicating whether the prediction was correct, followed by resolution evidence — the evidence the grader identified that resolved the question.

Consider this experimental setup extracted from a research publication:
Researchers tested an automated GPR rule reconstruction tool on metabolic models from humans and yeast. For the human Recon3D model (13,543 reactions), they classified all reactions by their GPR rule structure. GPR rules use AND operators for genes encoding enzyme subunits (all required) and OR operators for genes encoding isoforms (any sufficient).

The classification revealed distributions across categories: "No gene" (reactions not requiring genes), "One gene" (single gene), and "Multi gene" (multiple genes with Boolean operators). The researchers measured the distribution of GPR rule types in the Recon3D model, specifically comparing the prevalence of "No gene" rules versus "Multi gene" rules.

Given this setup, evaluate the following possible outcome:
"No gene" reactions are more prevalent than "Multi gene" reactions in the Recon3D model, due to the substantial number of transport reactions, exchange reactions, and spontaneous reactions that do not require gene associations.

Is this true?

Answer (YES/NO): NO